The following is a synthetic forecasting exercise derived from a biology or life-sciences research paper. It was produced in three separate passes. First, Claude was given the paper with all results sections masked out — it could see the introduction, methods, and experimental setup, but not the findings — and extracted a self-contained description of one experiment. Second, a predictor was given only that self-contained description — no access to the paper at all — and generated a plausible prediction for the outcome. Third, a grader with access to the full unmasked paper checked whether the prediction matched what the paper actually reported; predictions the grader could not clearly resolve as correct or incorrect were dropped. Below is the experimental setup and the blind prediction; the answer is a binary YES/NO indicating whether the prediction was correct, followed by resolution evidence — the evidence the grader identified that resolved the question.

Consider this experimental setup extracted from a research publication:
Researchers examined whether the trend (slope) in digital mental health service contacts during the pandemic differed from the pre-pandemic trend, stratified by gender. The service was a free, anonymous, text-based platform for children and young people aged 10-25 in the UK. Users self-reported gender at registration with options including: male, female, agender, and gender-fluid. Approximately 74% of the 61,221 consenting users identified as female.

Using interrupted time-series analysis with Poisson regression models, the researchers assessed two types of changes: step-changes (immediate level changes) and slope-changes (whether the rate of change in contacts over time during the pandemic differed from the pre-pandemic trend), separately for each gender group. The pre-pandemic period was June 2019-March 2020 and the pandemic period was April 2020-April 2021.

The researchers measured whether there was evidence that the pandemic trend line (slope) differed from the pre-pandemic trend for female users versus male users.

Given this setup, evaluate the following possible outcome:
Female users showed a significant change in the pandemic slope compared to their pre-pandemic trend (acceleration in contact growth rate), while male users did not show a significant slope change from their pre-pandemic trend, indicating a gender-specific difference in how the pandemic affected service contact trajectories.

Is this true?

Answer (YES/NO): NO